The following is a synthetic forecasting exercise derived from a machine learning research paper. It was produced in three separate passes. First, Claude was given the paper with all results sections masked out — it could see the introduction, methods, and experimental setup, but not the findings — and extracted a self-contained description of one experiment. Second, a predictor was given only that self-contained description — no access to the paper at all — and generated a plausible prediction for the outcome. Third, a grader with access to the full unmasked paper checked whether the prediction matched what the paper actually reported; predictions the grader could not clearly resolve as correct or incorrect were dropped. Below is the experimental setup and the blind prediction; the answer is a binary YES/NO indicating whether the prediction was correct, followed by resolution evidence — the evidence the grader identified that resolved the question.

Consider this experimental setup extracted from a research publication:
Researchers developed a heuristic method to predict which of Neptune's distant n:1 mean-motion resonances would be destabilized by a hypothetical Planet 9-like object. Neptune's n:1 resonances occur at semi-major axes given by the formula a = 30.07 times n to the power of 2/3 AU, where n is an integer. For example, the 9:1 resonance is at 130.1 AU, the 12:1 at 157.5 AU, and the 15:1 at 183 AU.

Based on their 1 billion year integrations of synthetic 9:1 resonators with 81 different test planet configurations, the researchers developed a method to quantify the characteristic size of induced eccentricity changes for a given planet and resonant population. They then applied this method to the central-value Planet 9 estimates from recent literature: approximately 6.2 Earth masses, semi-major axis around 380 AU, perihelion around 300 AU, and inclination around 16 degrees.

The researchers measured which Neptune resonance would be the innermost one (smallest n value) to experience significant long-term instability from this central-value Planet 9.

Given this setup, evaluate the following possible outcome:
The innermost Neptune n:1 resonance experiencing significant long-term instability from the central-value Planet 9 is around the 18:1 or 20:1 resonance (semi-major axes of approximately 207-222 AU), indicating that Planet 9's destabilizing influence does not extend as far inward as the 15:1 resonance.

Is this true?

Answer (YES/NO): NO